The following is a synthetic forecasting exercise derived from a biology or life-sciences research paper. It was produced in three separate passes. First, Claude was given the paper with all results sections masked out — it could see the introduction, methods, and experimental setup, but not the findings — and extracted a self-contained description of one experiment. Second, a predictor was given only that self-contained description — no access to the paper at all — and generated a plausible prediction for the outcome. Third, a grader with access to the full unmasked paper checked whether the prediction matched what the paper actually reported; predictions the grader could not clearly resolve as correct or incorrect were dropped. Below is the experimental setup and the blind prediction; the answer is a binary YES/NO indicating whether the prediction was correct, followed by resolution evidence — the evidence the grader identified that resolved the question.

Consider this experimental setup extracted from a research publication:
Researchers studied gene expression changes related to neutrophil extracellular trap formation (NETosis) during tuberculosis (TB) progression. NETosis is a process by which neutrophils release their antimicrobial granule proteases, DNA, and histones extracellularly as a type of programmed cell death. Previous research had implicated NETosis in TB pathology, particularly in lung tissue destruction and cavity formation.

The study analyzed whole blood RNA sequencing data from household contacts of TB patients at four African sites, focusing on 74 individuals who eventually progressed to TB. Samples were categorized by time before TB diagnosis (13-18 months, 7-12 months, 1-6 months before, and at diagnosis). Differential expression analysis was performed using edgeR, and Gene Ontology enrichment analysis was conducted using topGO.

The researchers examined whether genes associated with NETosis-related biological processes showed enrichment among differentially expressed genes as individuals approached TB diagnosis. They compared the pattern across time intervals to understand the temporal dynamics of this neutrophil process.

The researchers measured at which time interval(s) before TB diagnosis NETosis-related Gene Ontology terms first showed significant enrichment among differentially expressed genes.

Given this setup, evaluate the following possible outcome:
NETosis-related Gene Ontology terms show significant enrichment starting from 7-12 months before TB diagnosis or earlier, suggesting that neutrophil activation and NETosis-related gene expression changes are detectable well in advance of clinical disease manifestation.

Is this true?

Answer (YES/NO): NO